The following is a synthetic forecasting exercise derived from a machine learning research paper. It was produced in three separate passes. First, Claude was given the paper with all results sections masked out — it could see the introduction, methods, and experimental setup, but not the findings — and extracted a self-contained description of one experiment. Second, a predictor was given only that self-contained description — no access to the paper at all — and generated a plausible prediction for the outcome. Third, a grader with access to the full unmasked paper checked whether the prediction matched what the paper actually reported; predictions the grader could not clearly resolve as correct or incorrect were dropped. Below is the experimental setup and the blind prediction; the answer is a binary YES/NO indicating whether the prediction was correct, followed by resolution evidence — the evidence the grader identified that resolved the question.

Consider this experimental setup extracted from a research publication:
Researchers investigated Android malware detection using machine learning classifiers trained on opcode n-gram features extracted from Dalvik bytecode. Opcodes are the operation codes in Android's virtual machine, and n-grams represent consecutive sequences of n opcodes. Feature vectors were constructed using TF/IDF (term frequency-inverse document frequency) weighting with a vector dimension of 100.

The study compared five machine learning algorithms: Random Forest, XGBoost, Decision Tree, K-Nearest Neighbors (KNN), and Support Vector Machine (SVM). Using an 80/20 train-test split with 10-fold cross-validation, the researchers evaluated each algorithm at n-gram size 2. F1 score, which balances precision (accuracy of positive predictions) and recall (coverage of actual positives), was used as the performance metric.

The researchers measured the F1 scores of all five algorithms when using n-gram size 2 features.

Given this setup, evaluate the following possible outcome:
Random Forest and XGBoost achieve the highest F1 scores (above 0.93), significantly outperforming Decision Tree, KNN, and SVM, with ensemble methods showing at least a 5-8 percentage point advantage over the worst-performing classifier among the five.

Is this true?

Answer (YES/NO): NO